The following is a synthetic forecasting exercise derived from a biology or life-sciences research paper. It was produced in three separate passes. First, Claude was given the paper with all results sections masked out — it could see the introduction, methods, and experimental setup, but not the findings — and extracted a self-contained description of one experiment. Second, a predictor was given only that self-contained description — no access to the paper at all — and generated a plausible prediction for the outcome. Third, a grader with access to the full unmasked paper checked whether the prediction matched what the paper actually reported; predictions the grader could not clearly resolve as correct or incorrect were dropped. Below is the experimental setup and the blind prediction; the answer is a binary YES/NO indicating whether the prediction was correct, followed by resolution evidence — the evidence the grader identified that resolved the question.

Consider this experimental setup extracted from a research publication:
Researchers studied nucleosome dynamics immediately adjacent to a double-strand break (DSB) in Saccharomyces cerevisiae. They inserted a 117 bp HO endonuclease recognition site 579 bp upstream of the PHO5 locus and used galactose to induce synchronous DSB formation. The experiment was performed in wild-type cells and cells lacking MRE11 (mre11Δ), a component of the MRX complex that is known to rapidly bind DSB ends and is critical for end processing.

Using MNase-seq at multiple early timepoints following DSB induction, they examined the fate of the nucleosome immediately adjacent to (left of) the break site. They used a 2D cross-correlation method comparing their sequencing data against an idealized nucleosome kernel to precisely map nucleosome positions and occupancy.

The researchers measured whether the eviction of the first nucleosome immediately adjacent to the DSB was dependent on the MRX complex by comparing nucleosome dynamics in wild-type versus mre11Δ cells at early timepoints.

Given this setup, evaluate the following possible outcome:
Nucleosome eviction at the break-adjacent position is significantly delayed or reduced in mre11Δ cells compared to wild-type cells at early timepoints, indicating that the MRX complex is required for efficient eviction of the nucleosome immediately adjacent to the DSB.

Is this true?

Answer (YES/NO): NO